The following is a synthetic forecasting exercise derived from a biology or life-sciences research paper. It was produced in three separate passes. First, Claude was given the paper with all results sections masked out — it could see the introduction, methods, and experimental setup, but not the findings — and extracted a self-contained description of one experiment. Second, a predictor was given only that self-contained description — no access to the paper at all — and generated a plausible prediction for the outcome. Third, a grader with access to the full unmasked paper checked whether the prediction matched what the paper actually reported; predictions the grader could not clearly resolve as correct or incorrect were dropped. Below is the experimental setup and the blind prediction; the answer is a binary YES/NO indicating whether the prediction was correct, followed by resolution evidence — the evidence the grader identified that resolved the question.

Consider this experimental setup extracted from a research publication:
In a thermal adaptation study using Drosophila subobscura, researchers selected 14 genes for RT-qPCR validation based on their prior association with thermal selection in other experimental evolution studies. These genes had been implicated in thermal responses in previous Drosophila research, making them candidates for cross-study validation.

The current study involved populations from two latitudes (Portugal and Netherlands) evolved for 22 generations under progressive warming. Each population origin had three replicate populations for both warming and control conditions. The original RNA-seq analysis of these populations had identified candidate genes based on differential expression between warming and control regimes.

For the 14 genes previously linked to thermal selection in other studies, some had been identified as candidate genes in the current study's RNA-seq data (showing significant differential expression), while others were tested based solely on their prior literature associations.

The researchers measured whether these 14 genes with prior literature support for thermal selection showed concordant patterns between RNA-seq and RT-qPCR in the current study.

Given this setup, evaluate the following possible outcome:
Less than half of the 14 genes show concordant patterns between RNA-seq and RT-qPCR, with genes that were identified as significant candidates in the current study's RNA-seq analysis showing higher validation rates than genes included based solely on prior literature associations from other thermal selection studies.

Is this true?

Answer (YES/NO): YES